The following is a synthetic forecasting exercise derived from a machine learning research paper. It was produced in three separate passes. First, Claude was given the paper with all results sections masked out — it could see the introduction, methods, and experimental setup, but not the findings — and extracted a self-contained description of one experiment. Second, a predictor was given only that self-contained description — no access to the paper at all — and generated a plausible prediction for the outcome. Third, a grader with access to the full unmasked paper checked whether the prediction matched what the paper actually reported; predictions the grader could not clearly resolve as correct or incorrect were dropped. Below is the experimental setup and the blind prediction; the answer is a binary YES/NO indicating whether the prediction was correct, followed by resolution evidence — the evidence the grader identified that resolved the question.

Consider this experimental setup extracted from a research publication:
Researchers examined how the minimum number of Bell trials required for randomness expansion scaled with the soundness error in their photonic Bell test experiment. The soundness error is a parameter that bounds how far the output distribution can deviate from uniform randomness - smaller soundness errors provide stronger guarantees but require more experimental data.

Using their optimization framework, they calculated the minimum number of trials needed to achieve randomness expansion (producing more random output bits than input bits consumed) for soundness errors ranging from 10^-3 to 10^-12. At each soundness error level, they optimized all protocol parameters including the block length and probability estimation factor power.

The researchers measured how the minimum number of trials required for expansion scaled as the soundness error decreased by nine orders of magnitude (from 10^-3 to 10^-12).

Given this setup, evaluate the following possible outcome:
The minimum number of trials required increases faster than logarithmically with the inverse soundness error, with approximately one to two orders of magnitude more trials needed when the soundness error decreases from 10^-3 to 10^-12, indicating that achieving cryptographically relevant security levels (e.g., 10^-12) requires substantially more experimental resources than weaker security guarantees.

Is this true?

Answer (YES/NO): NO